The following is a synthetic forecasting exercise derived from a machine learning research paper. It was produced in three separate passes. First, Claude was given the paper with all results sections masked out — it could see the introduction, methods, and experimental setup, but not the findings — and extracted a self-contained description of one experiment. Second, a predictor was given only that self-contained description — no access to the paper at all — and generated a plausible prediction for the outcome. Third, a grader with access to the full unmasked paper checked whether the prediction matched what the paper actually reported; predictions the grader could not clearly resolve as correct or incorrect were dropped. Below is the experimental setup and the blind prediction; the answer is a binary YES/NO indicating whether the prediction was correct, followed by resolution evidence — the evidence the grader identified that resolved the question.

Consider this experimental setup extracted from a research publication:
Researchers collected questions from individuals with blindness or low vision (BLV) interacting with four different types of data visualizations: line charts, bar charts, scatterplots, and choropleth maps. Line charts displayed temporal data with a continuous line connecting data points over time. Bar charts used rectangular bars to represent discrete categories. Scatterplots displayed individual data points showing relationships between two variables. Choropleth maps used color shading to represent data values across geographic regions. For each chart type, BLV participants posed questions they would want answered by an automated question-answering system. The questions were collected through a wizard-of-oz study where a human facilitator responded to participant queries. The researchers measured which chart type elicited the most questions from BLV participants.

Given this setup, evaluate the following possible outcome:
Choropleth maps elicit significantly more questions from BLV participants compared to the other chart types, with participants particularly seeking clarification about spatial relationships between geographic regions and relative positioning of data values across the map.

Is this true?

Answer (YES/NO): NO